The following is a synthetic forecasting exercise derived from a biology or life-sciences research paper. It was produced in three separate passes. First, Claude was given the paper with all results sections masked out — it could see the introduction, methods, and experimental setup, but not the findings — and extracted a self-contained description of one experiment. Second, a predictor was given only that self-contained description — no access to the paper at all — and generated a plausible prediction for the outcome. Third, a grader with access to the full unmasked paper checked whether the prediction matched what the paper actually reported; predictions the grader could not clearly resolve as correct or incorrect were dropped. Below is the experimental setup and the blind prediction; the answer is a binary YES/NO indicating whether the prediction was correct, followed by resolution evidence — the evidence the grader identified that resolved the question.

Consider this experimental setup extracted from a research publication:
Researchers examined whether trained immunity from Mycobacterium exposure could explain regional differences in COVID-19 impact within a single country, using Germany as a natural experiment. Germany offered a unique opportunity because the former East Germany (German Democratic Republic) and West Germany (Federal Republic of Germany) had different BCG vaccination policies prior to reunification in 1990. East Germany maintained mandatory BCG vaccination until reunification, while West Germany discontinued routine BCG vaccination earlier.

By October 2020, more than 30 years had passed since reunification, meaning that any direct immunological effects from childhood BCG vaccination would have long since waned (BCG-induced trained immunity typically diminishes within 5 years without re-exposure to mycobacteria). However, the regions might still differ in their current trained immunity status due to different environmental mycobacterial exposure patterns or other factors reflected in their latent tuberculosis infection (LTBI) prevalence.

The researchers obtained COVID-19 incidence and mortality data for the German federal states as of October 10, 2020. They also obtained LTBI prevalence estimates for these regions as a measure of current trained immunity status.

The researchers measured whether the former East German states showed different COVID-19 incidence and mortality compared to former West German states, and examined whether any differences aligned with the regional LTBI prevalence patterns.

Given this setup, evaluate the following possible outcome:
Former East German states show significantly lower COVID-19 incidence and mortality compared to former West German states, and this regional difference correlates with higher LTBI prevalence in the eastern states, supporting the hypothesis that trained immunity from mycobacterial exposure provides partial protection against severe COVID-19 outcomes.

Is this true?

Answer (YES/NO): YES